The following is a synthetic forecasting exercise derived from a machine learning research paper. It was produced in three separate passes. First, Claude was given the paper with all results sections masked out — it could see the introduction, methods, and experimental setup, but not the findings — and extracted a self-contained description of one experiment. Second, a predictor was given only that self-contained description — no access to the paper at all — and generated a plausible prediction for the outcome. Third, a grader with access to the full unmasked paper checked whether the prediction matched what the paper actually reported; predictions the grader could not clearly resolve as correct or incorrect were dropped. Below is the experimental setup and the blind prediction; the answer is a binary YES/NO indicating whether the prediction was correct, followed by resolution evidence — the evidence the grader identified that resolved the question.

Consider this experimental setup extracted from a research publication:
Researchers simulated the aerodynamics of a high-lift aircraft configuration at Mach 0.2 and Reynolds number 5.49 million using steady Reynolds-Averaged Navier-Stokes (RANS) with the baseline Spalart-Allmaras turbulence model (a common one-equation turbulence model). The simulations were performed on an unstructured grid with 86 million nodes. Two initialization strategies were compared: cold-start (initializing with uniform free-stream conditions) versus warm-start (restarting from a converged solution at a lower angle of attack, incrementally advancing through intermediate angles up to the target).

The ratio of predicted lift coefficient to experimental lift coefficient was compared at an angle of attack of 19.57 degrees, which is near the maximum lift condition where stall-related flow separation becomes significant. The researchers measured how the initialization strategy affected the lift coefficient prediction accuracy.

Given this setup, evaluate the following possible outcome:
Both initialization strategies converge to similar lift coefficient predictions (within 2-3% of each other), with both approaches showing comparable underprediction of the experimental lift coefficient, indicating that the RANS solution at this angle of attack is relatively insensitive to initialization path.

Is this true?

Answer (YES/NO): NO